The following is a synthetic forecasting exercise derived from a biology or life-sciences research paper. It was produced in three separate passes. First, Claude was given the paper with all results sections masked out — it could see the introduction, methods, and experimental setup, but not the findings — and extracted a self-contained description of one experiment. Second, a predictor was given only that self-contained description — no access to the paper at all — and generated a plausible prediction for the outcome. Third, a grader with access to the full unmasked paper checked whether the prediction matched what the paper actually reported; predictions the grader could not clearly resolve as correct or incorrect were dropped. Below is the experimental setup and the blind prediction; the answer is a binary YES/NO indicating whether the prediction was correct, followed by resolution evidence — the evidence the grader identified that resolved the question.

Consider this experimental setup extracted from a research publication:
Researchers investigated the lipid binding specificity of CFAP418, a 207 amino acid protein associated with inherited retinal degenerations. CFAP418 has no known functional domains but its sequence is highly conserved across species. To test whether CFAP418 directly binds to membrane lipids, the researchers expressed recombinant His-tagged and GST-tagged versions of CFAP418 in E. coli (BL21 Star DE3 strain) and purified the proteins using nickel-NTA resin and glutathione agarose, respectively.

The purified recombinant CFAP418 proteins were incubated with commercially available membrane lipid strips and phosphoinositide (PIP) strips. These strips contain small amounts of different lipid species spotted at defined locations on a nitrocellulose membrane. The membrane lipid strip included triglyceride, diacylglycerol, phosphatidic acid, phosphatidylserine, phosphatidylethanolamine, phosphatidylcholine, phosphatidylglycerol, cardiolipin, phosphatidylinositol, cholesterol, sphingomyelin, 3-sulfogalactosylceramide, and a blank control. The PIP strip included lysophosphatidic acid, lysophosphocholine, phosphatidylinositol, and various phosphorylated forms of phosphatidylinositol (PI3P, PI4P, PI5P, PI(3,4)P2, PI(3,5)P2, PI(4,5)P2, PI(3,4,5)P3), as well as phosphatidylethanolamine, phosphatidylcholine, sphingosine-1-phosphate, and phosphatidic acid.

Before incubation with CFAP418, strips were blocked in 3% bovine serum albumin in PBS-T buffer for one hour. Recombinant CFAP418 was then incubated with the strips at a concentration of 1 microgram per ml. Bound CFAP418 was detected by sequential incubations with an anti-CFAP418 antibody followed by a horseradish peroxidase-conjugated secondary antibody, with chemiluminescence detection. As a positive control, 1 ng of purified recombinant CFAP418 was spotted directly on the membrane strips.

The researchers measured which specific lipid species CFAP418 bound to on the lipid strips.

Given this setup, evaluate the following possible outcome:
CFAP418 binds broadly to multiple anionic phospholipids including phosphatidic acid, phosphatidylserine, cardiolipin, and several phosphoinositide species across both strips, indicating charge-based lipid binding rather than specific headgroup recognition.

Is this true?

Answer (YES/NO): NO